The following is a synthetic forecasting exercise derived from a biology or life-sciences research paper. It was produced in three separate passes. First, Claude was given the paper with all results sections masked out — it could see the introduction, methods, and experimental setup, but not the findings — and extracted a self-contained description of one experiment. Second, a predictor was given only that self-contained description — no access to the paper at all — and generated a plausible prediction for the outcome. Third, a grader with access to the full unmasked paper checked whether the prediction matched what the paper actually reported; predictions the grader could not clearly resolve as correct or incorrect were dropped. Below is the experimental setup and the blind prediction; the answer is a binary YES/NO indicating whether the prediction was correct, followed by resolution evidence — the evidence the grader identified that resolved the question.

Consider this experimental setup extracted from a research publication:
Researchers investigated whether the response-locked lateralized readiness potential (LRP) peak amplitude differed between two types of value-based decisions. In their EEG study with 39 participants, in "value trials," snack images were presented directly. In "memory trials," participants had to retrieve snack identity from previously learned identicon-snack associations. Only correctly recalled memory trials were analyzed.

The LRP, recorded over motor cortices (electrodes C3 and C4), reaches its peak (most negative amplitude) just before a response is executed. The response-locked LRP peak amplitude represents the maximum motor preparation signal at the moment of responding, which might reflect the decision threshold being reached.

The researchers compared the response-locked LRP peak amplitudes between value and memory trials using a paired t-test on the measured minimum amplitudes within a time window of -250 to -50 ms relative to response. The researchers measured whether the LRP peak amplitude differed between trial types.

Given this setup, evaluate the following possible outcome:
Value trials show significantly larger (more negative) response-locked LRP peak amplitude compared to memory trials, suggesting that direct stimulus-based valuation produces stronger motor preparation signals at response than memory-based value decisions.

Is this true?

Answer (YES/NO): NO